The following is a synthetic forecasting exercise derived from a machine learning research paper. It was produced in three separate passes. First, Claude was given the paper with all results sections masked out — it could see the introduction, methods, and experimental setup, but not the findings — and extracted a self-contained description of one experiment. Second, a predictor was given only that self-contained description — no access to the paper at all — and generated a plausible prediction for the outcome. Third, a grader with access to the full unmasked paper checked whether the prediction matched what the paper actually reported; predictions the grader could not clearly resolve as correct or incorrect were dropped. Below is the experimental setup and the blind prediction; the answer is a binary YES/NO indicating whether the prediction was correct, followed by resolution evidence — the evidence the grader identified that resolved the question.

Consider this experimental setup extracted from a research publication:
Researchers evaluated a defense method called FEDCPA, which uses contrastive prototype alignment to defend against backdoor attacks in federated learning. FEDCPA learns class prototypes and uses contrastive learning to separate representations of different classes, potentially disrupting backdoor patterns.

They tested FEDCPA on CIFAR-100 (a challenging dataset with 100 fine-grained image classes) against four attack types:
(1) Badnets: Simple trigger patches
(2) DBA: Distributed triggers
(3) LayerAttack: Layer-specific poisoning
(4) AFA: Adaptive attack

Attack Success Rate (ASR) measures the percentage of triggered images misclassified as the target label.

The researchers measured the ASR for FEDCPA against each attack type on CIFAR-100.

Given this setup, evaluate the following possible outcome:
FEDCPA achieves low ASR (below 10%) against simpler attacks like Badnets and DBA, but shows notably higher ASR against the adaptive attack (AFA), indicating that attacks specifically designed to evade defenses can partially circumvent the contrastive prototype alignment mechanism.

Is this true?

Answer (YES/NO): NO